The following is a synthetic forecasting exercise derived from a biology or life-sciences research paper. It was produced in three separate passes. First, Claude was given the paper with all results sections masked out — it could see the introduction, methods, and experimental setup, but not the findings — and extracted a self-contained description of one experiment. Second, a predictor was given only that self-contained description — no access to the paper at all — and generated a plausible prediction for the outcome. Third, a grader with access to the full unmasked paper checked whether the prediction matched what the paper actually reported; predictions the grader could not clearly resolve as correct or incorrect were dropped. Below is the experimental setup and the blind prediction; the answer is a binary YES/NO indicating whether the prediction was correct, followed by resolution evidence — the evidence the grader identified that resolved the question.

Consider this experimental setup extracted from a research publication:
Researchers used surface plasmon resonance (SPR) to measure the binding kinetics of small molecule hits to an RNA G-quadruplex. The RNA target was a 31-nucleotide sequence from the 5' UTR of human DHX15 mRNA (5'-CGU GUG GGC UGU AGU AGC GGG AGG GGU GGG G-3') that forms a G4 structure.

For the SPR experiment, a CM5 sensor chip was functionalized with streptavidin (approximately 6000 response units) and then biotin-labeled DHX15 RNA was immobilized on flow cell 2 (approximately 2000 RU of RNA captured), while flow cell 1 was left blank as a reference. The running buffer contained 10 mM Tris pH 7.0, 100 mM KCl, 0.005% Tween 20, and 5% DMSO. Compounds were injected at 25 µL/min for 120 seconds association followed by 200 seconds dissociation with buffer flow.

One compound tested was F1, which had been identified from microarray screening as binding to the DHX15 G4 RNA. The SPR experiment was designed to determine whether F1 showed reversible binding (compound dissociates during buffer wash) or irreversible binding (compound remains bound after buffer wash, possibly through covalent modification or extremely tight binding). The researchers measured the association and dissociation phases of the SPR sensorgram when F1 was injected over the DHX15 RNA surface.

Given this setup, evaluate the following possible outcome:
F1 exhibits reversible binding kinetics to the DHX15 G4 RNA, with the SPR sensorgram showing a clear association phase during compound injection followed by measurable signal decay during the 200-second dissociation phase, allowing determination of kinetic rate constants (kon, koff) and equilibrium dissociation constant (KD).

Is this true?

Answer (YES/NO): NO